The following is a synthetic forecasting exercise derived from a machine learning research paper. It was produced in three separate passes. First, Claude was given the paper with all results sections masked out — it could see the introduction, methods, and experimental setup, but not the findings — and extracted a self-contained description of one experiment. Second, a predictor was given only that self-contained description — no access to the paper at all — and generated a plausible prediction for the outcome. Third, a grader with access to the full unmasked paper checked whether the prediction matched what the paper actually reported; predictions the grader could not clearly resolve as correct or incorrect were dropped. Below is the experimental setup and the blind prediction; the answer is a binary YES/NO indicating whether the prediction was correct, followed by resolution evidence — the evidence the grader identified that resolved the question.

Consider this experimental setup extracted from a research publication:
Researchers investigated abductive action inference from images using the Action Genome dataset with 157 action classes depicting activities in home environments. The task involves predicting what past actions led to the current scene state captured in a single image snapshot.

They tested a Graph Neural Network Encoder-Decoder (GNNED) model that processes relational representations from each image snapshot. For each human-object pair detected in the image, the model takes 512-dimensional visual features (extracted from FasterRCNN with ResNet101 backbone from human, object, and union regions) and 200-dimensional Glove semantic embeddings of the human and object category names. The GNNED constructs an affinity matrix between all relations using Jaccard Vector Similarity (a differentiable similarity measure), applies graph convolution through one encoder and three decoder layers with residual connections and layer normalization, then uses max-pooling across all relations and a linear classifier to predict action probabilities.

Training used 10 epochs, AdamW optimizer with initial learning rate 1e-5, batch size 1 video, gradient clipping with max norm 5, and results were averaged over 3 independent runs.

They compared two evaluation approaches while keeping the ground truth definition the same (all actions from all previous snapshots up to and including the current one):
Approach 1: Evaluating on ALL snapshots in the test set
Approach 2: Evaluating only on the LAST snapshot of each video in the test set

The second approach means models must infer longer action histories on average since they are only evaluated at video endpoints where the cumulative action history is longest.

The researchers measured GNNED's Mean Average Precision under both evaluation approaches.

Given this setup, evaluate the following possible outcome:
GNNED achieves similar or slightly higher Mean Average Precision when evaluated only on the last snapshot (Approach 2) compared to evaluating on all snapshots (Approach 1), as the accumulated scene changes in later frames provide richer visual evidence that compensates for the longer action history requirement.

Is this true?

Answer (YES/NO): NO